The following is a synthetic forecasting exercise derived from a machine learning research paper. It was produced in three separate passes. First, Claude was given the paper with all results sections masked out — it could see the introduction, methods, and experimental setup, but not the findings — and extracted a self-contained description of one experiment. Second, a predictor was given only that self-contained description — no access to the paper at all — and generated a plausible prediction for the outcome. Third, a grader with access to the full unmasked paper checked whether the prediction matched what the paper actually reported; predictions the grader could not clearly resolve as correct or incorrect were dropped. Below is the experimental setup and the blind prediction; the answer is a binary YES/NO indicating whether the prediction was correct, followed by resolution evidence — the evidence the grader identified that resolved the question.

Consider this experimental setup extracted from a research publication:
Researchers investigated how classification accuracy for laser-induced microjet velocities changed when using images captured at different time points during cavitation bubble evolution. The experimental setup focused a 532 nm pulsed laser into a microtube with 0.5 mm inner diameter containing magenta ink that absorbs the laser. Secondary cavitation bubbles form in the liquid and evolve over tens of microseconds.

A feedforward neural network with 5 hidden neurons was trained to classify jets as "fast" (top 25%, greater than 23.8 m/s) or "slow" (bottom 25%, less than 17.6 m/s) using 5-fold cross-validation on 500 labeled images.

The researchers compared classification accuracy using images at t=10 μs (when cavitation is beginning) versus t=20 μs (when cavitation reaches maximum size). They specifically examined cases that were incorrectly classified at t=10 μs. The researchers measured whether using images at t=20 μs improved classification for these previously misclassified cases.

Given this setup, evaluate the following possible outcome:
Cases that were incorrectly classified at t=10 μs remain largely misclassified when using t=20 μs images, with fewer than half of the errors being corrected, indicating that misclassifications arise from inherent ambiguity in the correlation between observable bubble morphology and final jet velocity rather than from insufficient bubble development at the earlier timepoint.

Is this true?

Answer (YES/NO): NO